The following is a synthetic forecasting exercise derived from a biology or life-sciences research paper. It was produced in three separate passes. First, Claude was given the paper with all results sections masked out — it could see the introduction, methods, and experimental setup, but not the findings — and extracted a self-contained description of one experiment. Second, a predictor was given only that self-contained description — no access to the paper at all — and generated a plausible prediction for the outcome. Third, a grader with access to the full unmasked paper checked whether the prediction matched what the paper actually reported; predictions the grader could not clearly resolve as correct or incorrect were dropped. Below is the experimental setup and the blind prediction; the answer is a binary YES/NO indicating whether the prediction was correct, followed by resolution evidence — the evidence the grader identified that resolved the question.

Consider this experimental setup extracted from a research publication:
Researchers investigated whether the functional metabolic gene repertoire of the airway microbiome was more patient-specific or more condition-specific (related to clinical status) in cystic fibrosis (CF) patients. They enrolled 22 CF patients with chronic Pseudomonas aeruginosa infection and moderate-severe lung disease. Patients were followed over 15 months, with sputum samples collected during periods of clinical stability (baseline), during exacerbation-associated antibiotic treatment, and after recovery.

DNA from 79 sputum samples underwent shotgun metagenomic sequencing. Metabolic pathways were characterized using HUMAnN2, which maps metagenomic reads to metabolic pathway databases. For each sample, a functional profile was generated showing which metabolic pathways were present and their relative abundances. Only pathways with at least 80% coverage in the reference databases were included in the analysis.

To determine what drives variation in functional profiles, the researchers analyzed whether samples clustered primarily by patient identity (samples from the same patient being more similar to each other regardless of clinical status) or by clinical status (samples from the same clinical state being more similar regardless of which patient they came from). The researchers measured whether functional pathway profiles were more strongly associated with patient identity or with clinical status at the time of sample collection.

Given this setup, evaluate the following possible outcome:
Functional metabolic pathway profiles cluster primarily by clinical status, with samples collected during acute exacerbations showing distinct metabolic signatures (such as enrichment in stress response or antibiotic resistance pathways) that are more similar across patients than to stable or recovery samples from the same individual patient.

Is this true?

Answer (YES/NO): NO